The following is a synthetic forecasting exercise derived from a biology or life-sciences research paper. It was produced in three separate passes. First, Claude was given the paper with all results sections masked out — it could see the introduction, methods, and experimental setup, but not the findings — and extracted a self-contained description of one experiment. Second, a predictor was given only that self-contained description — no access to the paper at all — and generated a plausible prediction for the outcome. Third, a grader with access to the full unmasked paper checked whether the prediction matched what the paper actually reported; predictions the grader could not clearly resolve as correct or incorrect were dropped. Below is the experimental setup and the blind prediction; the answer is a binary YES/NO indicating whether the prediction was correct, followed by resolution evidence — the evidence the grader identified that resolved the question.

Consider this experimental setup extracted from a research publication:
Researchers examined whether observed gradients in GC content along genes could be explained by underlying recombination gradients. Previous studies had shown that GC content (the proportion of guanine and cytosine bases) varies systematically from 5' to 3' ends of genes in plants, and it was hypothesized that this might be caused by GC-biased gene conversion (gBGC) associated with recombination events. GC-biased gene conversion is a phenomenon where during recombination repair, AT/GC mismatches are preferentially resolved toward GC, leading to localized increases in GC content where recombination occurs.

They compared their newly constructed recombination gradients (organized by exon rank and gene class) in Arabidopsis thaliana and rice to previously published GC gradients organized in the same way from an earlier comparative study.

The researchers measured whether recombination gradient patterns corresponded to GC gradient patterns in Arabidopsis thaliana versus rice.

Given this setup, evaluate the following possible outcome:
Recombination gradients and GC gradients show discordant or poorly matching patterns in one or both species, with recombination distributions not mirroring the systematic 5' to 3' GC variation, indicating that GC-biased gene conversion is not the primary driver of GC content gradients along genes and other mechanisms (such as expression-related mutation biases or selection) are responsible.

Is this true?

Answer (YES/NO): NO